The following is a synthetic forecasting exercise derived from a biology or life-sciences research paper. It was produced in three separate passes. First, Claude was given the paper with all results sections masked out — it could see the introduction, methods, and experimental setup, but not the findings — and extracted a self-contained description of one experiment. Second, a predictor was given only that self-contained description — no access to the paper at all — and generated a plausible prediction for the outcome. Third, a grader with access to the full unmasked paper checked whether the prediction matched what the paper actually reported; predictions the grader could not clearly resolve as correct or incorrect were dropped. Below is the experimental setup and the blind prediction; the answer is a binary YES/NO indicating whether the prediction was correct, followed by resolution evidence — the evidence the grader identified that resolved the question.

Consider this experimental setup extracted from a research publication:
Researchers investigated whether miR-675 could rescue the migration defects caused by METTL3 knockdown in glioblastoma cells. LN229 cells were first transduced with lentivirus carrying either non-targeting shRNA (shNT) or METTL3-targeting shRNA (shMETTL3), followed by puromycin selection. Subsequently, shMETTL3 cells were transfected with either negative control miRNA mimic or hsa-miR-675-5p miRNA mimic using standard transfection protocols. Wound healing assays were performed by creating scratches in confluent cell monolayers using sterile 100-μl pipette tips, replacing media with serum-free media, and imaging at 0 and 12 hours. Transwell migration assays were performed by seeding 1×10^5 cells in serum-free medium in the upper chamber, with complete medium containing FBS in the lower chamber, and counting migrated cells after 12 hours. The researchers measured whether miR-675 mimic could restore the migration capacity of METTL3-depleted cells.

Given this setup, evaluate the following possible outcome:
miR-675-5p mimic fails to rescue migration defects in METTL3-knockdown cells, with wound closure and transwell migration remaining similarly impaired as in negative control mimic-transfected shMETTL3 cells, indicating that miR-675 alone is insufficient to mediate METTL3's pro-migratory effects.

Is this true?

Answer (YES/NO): NO